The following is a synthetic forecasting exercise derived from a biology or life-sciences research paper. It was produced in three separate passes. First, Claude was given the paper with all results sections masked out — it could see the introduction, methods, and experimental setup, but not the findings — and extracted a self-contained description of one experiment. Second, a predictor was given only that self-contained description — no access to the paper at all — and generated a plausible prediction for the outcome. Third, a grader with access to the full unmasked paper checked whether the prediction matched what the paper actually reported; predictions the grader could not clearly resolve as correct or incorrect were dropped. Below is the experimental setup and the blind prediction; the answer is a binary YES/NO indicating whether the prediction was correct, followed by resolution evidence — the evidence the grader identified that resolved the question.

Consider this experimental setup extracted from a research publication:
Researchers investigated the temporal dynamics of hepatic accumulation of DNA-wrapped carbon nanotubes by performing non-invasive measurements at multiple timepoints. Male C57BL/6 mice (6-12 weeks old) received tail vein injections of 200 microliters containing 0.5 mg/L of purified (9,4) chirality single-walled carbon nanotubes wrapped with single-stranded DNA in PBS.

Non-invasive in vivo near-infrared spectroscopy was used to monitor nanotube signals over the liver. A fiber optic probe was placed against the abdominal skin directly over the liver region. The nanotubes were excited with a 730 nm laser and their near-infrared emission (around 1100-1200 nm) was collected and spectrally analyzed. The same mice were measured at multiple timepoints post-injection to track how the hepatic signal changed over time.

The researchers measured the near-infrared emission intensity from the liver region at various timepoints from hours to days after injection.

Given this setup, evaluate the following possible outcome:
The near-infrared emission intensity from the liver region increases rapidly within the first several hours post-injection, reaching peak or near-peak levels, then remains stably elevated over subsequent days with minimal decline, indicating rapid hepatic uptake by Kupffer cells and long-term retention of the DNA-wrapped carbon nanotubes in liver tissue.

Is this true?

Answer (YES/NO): NO